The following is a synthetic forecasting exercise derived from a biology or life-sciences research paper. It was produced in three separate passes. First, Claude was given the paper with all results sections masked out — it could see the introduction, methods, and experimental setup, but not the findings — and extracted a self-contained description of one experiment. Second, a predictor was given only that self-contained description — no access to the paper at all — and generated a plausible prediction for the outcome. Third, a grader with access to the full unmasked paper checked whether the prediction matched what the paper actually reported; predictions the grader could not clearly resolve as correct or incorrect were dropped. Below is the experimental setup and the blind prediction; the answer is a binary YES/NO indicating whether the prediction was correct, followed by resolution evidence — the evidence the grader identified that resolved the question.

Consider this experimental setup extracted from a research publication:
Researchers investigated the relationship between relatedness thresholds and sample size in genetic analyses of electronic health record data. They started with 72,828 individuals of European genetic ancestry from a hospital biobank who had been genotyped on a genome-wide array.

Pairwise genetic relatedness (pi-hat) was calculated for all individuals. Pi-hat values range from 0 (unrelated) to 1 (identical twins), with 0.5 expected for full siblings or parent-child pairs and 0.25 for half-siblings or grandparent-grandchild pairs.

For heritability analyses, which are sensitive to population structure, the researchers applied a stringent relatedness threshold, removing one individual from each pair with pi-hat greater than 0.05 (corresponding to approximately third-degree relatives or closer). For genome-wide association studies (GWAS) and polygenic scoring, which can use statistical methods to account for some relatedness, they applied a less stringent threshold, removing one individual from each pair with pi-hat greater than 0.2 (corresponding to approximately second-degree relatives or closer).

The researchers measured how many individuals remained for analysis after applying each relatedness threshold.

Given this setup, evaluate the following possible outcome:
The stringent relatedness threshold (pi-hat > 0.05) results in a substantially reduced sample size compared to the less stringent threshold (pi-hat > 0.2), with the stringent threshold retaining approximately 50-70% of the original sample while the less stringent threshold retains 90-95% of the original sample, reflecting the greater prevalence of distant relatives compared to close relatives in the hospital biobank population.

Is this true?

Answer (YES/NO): YES